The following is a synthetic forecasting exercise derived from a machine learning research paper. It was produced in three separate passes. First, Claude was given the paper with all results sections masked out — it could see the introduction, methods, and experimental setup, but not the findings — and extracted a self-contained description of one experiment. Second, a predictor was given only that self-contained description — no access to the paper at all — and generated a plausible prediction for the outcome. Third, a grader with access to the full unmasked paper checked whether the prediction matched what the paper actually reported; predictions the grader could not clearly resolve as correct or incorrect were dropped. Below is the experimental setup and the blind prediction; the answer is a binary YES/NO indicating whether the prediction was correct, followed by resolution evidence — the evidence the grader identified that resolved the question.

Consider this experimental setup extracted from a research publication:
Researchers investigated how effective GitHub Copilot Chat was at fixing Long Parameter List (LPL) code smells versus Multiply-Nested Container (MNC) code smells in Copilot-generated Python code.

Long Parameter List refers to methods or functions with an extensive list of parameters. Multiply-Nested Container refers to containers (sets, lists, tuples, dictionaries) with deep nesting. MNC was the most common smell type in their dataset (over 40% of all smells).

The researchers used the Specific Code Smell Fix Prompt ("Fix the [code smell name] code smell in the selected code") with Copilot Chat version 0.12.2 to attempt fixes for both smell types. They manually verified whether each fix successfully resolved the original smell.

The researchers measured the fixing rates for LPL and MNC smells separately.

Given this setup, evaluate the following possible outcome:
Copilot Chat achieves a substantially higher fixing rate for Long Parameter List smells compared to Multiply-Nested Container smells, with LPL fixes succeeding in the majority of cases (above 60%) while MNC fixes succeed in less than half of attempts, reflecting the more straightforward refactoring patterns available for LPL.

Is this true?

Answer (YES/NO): NO